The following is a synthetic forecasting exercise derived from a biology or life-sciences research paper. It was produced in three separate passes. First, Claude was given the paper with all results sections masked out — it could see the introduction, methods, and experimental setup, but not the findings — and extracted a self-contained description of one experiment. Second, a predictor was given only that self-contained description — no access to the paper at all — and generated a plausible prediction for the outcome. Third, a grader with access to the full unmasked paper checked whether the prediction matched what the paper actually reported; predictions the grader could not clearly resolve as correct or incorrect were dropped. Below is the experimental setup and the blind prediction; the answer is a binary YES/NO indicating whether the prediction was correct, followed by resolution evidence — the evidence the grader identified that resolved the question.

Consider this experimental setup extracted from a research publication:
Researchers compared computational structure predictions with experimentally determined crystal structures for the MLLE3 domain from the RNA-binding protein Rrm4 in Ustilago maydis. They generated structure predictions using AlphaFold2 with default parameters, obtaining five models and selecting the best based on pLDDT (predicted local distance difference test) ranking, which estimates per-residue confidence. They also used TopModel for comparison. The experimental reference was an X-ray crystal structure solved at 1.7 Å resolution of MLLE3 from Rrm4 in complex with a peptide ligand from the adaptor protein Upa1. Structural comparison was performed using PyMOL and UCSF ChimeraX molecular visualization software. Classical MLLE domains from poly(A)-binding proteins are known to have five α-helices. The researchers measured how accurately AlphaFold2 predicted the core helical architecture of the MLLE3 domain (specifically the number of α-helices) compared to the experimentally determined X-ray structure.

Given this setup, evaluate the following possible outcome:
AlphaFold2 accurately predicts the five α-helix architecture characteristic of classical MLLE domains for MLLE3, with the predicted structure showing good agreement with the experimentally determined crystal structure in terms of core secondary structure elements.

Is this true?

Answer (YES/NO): NO